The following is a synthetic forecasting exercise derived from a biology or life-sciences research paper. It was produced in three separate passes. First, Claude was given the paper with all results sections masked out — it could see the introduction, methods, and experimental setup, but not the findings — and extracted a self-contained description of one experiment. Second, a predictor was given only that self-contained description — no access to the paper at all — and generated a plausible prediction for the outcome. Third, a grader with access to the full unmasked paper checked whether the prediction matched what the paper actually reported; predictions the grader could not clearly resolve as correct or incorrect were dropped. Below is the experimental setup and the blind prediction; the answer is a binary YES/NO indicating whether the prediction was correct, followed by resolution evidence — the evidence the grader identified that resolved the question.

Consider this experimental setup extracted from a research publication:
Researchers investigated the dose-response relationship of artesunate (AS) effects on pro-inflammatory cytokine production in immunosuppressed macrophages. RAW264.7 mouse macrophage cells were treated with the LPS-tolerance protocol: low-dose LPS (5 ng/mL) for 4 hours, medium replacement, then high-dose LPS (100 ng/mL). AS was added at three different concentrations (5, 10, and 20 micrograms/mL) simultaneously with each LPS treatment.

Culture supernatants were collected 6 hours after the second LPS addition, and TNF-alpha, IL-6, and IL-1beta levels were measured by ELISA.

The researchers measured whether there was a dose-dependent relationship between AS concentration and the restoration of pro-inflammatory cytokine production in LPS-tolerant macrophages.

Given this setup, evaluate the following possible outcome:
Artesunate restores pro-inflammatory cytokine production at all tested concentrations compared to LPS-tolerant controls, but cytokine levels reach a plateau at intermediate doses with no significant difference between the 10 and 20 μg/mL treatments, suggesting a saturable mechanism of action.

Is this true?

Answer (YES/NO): NO